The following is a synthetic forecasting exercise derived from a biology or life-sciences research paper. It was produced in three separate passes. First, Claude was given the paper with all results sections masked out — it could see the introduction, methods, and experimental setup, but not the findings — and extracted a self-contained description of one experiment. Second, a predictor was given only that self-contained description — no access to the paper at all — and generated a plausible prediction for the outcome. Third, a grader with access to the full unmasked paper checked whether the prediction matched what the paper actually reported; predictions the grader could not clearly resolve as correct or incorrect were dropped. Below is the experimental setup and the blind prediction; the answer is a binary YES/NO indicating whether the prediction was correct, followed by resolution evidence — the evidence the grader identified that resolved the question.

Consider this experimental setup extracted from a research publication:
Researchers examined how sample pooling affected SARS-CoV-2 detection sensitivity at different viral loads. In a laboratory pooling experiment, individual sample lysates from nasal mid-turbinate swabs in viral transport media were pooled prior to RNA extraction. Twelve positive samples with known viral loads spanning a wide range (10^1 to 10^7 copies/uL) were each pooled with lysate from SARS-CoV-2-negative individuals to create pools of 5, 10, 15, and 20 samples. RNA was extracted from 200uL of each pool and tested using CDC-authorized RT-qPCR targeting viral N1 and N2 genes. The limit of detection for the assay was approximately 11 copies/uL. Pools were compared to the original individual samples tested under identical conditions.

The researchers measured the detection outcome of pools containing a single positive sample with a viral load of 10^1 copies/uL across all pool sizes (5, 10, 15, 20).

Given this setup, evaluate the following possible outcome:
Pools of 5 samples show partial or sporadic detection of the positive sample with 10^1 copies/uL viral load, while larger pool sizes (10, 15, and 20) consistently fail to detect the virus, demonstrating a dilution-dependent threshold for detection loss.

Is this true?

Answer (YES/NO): NO